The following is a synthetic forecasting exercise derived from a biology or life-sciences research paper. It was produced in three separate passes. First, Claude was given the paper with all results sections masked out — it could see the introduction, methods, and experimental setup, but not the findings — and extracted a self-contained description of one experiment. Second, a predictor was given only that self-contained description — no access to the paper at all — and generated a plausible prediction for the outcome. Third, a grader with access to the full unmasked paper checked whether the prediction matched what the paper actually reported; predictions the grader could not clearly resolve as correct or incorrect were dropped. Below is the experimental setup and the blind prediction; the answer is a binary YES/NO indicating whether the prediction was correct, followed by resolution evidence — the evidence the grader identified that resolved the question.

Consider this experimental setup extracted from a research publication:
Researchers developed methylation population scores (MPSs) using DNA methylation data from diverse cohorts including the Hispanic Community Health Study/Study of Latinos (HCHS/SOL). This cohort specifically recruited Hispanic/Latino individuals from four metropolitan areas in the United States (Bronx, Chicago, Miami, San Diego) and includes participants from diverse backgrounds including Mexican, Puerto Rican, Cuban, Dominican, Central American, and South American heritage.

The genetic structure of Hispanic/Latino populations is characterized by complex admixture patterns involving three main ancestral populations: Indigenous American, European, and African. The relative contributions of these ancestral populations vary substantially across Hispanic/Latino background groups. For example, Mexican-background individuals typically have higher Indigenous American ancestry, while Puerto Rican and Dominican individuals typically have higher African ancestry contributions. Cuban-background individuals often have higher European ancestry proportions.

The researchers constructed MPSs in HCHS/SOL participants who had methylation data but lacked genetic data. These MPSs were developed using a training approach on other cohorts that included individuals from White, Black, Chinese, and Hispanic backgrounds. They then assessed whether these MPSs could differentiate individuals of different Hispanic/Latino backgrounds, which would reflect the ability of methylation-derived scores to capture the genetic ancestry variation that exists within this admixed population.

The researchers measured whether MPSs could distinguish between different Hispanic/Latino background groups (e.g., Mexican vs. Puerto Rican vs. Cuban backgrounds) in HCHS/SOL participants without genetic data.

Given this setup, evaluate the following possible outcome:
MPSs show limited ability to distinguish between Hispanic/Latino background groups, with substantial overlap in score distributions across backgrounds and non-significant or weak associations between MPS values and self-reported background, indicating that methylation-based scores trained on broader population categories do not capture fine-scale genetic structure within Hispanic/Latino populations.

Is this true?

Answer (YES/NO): NO